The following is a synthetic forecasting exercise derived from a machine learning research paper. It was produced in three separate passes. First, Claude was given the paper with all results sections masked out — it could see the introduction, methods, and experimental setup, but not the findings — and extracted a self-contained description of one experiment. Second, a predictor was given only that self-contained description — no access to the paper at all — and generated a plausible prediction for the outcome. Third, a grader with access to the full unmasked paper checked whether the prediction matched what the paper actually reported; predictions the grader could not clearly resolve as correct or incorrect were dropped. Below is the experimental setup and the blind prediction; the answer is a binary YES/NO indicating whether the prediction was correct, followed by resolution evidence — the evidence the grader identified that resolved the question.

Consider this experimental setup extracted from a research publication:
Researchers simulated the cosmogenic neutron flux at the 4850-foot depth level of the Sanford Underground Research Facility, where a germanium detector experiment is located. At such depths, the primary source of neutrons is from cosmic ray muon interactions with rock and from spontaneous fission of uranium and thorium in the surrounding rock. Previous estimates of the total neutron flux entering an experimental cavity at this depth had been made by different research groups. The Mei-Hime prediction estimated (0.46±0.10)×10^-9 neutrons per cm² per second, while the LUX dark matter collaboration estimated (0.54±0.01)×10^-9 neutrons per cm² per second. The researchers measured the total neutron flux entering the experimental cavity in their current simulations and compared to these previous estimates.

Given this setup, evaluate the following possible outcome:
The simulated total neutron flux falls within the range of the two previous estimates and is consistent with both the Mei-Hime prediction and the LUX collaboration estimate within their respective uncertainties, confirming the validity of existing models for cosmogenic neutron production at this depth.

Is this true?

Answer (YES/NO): NO